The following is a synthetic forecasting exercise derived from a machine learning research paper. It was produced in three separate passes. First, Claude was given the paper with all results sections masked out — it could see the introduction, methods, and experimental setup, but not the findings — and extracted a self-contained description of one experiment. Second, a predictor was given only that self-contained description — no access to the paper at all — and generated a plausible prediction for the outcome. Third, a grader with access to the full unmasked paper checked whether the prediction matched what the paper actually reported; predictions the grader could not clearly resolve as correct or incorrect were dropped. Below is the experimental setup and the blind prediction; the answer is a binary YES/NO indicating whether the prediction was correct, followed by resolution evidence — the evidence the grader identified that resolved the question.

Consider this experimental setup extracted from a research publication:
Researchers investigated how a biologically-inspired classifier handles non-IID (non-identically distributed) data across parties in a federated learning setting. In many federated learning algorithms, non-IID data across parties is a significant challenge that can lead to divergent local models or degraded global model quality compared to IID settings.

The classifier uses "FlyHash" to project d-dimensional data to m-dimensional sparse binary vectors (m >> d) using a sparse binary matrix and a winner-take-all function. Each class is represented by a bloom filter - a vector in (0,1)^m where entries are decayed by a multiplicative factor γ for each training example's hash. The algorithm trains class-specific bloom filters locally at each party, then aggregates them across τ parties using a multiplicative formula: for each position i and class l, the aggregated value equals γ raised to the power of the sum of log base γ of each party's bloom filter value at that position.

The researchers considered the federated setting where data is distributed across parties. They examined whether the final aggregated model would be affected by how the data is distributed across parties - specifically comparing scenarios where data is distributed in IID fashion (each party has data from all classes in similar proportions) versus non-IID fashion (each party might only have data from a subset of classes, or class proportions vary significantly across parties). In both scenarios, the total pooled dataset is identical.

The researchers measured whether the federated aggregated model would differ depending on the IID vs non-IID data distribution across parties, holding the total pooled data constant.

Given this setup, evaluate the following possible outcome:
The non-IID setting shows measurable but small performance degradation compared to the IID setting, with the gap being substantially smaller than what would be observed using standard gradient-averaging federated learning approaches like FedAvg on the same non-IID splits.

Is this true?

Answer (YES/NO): NO